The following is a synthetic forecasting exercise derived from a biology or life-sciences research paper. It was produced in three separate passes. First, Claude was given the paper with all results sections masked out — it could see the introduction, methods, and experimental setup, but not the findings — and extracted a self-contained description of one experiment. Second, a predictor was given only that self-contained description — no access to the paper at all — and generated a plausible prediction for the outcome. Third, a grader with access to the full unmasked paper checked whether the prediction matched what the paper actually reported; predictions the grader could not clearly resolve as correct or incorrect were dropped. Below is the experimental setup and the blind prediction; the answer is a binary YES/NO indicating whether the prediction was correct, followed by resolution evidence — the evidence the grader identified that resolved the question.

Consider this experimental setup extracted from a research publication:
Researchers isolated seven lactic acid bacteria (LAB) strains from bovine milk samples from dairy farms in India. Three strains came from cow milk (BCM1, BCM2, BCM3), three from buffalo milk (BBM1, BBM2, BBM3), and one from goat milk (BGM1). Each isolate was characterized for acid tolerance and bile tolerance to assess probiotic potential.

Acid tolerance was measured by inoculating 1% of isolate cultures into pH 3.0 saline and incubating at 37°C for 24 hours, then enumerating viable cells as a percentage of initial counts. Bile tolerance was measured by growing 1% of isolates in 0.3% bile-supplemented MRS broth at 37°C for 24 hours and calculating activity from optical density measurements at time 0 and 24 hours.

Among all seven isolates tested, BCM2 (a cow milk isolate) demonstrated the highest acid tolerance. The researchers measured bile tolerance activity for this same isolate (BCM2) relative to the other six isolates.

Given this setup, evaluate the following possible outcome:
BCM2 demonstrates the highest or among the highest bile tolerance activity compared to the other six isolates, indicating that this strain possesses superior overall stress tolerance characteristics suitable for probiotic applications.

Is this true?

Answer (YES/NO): NO